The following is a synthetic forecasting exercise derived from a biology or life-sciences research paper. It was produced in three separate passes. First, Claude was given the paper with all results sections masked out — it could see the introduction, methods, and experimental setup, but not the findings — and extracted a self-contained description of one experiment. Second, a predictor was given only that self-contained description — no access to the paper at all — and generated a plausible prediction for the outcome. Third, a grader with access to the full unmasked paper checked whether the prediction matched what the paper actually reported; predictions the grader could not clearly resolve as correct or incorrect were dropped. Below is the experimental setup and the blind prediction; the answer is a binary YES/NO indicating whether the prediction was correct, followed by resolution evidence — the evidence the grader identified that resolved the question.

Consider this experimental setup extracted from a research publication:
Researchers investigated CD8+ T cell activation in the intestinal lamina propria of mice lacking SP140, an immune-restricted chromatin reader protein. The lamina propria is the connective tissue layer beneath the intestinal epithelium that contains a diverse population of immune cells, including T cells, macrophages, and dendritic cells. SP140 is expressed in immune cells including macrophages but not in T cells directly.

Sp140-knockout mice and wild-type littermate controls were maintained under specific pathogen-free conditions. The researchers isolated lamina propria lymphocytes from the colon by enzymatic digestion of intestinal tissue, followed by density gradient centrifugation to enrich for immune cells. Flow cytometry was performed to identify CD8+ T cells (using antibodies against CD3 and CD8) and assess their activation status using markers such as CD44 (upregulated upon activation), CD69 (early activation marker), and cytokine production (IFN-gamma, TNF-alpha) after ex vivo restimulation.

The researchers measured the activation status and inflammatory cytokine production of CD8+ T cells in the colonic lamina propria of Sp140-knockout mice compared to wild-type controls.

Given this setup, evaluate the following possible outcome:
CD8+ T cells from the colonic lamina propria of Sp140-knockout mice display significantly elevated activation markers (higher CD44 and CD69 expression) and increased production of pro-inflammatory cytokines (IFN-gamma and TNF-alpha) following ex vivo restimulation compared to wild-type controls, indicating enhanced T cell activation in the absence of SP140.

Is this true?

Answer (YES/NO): NO